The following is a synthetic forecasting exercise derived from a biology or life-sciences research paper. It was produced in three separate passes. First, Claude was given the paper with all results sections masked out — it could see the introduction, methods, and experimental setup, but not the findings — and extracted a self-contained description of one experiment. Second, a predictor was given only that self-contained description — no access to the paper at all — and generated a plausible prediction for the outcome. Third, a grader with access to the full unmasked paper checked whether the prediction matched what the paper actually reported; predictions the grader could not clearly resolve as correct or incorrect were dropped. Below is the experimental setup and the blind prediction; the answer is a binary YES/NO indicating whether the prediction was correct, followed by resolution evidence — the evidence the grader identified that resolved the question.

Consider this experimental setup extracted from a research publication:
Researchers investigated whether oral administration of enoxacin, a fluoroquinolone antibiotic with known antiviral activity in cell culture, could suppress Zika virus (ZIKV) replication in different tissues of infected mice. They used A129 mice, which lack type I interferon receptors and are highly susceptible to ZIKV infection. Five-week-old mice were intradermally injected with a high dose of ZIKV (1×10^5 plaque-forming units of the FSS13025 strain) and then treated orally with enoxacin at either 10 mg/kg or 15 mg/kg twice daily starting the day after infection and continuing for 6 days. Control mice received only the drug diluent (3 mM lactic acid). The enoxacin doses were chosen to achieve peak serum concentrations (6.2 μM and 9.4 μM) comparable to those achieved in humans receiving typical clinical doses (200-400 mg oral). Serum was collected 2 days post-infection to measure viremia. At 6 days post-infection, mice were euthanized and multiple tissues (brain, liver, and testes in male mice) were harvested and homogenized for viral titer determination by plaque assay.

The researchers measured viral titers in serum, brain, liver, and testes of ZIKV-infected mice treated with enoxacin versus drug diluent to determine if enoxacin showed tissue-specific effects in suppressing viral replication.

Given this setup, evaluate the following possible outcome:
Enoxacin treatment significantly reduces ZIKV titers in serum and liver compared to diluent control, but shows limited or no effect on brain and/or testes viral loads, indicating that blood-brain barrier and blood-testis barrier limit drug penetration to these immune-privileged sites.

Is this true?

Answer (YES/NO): NO